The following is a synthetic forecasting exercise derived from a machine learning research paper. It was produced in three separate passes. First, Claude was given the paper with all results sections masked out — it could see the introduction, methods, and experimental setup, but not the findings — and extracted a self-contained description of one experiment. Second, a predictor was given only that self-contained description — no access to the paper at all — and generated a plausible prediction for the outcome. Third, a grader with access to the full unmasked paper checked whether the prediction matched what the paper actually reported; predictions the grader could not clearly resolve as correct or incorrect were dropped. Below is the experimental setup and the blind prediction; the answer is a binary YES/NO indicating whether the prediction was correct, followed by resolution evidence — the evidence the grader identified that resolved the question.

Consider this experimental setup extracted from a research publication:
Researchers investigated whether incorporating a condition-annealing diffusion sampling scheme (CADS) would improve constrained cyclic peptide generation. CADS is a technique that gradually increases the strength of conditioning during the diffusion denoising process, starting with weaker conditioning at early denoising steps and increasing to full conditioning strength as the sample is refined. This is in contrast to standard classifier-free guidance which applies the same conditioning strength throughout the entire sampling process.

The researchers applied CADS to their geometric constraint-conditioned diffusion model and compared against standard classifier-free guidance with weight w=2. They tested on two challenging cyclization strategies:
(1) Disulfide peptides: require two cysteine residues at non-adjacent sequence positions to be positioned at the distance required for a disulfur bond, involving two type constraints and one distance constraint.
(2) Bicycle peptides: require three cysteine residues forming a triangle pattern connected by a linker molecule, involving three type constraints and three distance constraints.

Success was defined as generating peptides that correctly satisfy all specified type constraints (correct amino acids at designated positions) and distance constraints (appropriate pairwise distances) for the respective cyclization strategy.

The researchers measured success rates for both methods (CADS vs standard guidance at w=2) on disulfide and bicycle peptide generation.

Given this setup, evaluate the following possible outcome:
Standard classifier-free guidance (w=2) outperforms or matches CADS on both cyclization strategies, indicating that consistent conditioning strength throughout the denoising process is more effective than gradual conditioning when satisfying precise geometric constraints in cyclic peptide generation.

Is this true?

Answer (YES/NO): YES